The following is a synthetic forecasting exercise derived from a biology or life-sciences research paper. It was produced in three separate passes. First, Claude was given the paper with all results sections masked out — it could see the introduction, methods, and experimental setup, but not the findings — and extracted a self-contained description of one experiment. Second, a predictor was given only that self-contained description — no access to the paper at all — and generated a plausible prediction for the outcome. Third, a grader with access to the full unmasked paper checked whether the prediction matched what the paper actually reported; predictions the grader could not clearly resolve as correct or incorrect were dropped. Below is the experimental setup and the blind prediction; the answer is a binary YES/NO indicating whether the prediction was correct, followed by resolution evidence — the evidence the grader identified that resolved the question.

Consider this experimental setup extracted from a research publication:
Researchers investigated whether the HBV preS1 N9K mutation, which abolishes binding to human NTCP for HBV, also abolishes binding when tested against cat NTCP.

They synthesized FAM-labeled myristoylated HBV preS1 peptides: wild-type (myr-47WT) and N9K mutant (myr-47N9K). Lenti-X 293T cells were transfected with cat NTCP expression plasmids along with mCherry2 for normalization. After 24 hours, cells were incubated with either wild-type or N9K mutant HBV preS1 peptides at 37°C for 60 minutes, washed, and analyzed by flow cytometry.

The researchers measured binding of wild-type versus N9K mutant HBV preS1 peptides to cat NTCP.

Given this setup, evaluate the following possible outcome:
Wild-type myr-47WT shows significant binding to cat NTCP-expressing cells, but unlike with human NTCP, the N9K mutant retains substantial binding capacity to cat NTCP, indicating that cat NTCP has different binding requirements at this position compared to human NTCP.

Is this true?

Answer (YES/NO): NO